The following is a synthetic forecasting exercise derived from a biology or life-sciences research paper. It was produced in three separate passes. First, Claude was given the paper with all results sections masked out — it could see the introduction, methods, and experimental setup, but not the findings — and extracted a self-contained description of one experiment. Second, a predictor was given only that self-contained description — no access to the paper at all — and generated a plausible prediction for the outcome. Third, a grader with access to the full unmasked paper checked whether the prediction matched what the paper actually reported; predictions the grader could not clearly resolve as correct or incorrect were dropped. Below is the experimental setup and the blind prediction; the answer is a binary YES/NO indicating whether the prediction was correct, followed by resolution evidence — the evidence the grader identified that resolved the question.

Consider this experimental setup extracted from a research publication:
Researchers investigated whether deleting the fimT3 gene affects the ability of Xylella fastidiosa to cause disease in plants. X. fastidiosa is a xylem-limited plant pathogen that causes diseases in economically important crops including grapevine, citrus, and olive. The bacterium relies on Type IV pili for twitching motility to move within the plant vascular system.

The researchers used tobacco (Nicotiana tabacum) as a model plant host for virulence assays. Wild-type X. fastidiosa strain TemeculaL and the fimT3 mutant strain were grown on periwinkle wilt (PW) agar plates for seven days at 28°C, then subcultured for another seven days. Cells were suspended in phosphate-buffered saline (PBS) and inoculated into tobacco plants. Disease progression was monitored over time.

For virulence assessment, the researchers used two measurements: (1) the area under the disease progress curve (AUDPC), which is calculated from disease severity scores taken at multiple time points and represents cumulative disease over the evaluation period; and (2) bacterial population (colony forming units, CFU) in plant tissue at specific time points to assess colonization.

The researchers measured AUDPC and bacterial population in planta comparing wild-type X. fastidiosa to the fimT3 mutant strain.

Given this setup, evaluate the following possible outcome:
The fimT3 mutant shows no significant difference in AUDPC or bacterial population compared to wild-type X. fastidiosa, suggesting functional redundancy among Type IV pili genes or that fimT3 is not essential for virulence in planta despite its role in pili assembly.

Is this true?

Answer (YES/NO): YES